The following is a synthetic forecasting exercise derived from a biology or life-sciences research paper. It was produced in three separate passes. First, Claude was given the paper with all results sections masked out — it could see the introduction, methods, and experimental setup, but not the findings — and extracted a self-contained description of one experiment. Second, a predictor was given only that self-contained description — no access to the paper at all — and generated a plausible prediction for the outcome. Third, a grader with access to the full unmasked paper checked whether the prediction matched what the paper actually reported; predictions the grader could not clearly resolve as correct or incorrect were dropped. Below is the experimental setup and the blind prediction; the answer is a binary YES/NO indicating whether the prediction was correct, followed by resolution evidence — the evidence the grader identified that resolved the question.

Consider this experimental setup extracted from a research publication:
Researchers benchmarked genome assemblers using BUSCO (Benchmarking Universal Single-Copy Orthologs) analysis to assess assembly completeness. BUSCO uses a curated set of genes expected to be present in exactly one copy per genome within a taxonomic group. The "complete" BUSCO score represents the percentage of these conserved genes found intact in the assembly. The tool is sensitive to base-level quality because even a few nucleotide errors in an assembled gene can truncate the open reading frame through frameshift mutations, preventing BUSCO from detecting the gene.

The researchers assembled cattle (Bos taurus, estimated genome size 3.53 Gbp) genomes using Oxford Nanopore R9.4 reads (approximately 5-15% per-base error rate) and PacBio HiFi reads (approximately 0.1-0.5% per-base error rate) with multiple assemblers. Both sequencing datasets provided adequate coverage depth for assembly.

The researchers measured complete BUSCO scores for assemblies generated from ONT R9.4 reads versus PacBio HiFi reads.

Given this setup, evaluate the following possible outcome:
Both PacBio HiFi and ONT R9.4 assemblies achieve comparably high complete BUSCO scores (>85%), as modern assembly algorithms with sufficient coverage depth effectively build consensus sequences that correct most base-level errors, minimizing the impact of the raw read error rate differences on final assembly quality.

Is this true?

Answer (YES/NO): NO